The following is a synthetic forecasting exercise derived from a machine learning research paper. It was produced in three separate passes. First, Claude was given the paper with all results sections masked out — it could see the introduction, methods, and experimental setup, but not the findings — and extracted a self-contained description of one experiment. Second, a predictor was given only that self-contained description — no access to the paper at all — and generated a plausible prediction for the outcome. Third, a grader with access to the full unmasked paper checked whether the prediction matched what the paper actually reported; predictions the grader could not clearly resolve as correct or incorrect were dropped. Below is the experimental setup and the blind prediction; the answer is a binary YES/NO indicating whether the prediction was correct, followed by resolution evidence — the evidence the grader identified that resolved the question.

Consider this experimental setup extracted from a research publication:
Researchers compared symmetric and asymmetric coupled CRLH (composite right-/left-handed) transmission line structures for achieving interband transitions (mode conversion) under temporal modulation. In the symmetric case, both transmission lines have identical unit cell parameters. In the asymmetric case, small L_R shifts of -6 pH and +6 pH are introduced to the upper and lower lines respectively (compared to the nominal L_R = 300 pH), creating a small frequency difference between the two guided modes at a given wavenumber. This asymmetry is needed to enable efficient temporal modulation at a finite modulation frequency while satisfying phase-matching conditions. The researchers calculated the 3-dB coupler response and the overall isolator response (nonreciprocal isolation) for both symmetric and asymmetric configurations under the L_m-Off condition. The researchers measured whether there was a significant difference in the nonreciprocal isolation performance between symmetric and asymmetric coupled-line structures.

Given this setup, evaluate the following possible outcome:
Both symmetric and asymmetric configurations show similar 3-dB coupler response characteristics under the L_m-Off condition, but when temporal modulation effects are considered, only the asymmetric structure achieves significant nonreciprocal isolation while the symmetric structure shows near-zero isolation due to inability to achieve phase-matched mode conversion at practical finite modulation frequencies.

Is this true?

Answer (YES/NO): NO